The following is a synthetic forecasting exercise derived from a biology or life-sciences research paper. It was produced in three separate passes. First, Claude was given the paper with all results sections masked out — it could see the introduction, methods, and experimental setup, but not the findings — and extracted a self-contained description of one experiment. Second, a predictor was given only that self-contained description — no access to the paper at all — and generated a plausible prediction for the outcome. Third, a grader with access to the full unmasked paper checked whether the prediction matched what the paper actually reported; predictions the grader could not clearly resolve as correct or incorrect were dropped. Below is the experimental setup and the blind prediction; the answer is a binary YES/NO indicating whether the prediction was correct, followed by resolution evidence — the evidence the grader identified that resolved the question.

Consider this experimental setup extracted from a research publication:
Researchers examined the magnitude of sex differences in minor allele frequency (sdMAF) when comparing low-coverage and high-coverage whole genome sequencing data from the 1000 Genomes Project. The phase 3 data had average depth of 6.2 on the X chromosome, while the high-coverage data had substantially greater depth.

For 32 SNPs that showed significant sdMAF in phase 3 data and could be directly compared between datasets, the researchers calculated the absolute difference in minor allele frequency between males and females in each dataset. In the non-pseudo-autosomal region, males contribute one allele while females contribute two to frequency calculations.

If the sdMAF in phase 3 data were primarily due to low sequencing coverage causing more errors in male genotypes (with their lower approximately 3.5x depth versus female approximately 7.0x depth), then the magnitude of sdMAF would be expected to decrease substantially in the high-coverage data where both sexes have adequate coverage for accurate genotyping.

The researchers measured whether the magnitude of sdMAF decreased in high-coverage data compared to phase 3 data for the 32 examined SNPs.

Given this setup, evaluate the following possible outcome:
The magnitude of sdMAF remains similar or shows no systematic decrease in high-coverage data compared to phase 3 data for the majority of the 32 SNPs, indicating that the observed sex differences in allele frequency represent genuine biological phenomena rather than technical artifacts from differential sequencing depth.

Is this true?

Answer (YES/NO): YES